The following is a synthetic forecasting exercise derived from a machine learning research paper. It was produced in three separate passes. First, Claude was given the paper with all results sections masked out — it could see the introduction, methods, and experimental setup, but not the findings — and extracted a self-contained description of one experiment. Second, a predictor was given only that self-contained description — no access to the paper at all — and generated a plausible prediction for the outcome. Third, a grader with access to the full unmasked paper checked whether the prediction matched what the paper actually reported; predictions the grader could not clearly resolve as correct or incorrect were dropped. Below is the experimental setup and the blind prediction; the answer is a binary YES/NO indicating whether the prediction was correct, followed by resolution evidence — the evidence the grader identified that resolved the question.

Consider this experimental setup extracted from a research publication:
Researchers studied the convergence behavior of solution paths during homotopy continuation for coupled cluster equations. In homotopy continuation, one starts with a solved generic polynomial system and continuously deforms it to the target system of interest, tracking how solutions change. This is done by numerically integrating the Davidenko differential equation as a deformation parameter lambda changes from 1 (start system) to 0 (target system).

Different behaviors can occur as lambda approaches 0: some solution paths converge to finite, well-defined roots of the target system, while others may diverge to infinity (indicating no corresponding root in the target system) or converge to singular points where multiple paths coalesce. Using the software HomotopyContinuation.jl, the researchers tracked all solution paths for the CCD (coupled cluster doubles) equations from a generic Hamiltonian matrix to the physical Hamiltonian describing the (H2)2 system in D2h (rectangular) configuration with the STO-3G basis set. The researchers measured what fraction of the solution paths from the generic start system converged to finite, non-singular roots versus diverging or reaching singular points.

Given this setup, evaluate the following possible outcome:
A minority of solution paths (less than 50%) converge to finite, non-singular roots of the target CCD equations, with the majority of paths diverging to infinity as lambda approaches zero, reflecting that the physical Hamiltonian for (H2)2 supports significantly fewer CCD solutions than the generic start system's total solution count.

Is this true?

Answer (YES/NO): NO